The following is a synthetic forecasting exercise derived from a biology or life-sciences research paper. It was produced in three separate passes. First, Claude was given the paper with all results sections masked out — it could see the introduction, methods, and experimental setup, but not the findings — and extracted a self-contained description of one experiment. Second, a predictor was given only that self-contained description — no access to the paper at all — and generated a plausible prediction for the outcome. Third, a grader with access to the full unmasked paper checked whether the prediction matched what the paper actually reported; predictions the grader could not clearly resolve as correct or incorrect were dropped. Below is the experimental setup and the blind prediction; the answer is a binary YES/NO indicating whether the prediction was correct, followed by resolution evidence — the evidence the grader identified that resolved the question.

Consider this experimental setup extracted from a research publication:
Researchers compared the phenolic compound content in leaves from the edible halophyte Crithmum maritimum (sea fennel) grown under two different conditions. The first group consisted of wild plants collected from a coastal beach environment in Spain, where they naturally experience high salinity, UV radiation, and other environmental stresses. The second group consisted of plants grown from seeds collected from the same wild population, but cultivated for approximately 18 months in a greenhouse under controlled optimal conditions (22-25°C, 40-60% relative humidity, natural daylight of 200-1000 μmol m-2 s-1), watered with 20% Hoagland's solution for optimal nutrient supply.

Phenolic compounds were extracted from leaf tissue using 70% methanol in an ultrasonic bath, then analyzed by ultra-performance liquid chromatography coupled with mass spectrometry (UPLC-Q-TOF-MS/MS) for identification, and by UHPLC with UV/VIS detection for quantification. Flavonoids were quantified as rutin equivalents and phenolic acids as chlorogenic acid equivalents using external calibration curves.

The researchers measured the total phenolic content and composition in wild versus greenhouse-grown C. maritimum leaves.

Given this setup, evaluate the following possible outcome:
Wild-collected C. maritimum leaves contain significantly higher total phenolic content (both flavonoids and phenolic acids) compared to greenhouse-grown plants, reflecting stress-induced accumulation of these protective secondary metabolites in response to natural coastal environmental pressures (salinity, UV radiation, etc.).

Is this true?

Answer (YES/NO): NO